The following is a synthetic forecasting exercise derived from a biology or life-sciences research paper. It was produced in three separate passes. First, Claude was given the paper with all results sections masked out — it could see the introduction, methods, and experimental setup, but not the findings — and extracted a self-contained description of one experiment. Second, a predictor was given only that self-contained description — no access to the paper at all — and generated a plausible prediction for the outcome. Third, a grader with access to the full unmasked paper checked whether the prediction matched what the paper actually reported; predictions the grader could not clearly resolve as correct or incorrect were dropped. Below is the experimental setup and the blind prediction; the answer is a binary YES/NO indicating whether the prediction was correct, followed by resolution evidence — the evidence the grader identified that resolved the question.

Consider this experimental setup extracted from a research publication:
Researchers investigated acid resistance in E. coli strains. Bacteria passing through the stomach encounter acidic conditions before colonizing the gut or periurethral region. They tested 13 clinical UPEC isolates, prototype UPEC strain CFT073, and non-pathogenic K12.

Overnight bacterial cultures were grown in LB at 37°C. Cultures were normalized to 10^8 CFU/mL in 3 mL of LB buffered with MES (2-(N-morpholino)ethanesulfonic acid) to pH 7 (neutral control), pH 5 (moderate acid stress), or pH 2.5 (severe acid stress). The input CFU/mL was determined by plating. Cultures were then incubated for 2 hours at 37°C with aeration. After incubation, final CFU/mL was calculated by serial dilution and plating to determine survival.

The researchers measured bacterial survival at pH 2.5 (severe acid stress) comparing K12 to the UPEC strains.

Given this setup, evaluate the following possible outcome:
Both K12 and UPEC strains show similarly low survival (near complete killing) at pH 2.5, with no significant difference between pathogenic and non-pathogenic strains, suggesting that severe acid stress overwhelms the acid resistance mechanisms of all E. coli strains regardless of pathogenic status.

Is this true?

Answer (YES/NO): NO